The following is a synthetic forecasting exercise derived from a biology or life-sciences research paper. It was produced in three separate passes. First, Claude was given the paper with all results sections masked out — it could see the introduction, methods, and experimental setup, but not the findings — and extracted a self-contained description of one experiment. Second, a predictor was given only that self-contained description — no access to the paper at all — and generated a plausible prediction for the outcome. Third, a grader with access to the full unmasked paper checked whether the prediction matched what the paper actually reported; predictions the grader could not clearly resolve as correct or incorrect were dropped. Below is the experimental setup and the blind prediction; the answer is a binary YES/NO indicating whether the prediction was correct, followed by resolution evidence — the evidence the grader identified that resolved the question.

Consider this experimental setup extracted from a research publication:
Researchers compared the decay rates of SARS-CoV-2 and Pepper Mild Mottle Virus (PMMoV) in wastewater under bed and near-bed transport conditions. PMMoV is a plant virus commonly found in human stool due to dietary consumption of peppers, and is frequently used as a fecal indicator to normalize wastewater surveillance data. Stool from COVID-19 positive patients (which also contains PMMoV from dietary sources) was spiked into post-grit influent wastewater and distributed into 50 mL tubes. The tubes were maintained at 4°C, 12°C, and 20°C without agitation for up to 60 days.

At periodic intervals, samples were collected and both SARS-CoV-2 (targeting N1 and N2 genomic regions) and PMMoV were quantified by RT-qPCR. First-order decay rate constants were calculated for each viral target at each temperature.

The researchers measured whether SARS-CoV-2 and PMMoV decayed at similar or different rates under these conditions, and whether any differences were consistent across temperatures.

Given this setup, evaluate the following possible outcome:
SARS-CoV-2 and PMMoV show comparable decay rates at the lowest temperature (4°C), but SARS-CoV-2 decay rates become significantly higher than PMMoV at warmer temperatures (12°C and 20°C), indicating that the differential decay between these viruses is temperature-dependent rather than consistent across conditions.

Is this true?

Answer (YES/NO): NO